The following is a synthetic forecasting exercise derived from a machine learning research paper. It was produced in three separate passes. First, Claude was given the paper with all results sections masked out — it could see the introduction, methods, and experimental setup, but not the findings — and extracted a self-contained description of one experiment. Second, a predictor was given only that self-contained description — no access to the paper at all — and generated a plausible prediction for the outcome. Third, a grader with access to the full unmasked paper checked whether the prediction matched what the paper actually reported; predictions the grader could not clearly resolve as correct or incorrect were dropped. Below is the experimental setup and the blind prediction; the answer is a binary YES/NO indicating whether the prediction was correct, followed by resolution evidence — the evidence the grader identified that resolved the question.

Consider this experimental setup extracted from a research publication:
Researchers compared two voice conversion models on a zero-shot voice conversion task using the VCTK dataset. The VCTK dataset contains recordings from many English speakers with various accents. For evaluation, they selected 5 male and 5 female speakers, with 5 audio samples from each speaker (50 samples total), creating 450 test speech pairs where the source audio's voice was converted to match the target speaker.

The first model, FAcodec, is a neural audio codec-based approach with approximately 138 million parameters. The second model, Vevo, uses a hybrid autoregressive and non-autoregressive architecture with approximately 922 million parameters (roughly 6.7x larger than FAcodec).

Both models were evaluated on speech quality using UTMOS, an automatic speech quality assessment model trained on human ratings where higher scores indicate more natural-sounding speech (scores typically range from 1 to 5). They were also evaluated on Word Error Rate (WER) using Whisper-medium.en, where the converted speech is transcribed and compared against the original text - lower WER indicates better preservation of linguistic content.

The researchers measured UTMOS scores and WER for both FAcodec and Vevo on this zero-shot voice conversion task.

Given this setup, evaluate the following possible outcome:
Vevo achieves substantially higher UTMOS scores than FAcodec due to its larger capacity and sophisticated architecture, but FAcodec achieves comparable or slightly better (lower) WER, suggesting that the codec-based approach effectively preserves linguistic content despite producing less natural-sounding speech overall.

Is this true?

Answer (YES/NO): YES